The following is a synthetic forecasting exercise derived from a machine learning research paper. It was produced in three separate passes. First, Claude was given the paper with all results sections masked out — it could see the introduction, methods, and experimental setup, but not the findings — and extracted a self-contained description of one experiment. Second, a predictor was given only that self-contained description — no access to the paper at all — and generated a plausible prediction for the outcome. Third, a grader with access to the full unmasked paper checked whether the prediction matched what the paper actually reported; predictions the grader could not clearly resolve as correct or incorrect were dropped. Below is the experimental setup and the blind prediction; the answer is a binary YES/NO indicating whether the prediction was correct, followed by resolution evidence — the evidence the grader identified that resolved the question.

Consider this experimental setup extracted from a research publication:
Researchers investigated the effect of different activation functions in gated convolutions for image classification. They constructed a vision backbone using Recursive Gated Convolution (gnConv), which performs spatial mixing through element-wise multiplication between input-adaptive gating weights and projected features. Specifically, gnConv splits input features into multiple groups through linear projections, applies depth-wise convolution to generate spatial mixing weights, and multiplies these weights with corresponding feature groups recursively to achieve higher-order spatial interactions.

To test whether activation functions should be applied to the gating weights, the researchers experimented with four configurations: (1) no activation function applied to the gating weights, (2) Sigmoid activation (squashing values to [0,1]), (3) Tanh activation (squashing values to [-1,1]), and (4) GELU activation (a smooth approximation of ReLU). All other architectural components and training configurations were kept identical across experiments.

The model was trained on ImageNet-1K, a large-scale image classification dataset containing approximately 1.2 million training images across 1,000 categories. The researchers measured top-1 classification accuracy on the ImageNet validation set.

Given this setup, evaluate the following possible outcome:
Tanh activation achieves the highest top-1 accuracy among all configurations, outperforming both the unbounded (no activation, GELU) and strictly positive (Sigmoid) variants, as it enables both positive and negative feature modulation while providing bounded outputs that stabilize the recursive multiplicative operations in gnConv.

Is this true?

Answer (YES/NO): NO